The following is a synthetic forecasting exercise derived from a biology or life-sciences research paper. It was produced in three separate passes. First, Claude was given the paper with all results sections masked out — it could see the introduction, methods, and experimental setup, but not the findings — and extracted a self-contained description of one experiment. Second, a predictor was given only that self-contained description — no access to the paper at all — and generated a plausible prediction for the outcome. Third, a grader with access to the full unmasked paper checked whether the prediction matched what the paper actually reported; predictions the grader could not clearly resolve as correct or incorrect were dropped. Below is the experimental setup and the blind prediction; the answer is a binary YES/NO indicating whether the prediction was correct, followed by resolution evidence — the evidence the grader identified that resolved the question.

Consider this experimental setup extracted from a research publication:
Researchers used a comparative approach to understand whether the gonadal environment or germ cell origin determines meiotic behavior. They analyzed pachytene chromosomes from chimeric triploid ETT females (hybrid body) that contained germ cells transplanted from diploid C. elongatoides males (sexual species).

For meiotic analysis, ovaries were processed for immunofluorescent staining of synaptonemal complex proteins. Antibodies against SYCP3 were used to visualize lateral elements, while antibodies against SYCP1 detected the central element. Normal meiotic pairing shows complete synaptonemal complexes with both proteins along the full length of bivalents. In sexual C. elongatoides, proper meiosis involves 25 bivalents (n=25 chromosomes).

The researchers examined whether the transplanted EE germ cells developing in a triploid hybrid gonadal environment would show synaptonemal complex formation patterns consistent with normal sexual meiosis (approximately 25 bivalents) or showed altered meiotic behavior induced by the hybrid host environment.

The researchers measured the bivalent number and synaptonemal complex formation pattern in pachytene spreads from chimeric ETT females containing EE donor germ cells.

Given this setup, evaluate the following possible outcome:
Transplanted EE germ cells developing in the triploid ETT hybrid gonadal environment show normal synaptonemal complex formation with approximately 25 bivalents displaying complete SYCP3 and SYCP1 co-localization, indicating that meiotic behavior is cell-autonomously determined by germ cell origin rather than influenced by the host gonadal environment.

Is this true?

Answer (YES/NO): YES